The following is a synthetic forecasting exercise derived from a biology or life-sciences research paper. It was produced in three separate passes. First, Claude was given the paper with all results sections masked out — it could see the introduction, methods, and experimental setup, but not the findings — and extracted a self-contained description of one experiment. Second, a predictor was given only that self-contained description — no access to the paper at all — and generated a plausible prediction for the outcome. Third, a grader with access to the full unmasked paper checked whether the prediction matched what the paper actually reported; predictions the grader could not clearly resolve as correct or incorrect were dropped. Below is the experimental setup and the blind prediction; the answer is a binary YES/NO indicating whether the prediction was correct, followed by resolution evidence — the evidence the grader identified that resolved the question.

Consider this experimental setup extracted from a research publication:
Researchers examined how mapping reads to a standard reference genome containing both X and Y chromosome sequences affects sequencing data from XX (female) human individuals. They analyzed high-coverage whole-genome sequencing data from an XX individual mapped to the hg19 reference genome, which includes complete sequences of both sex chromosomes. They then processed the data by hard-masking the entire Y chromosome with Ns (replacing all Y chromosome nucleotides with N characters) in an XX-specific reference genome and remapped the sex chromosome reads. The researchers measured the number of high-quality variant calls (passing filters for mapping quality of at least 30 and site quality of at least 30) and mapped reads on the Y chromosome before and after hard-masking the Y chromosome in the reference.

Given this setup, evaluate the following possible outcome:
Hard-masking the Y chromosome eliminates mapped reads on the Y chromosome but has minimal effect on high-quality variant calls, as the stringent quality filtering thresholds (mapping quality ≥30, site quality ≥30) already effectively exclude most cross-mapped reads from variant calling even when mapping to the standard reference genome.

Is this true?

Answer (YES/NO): NO